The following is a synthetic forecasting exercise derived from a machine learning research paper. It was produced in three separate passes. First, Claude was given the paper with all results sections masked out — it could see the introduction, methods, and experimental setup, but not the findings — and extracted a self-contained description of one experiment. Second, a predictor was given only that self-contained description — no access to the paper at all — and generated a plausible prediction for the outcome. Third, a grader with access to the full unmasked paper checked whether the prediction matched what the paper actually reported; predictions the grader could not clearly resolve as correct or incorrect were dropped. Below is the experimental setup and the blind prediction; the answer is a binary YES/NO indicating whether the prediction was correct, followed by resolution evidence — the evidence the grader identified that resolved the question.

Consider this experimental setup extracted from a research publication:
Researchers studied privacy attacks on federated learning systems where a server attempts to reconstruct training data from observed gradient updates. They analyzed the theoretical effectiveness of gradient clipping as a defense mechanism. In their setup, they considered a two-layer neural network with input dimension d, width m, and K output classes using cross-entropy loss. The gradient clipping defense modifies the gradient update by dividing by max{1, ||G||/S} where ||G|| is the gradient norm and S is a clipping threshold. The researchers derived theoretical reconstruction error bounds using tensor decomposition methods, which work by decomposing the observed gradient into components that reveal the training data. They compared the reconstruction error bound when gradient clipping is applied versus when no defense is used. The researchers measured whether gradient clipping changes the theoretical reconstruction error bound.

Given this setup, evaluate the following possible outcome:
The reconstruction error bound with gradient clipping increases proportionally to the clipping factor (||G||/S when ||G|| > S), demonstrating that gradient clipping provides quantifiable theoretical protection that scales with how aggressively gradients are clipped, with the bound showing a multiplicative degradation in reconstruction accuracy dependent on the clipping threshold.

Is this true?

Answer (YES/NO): NO